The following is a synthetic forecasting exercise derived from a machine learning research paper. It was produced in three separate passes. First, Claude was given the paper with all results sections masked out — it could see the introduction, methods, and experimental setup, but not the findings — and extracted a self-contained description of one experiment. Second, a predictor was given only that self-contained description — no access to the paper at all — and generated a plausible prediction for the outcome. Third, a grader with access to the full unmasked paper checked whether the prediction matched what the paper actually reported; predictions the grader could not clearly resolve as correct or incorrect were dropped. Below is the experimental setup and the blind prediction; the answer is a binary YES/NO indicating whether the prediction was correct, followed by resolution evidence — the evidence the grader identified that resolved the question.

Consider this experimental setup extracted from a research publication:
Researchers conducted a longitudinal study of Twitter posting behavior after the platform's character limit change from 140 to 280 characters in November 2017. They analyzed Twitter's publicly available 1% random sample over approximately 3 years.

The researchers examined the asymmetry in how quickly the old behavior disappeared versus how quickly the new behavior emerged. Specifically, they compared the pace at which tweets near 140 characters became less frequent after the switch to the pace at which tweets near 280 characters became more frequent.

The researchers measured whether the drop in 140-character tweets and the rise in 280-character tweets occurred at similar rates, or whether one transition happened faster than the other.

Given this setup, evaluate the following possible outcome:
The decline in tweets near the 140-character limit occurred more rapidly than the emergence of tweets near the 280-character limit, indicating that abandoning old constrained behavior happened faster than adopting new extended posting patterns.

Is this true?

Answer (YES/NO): YES